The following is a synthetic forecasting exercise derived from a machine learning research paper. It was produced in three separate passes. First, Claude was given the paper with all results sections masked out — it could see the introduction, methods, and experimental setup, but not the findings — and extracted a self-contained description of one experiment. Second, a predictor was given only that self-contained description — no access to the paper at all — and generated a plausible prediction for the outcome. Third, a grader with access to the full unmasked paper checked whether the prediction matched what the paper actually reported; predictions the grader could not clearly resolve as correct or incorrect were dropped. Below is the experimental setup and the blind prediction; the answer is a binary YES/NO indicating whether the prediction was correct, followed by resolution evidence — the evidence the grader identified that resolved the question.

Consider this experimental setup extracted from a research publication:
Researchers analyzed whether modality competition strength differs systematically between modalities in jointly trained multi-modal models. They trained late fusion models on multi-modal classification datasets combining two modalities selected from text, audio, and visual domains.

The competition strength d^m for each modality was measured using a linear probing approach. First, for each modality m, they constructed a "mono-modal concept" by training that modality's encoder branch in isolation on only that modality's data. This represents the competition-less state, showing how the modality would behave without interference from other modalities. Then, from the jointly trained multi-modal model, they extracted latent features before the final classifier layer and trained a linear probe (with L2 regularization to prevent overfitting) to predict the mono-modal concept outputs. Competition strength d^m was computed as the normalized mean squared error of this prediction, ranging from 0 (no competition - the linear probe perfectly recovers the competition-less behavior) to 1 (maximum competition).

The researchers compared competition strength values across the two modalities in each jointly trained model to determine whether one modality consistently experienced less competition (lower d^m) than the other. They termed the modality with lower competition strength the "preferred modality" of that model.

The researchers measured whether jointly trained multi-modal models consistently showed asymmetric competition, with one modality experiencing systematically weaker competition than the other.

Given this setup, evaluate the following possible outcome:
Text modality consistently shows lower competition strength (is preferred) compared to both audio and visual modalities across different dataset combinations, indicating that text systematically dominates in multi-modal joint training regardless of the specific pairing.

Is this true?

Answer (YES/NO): NO